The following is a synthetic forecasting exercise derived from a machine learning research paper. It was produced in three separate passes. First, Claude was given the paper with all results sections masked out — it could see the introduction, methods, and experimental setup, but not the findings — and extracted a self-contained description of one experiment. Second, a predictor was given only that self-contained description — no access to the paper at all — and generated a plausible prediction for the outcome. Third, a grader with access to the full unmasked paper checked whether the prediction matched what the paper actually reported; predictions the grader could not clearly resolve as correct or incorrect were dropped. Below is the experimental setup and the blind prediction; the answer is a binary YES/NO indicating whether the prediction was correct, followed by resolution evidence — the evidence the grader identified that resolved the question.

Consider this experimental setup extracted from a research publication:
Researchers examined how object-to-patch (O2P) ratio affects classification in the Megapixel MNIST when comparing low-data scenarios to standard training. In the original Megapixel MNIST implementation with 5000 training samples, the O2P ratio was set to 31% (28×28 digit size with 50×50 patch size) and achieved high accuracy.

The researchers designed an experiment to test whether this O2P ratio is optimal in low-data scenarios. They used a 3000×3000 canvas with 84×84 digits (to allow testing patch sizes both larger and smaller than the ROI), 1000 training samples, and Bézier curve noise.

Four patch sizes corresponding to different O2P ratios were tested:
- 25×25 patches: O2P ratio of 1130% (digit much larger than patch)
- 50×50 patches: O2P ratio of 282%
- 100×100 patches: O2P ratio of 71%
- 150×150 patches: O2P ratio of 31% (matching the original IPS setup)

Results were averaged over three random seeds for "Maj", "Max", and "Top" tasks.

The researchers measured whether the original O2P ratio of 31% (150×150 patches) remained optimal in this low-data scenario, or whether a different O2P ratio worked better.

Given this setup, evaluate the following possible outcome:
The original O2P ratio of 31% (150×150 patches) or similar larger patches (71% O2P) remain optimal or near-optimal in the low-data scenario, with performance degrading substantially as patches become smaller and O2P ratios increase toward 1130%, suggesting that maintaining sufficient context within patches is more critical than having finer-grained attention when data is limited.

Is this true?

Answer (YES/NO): NO